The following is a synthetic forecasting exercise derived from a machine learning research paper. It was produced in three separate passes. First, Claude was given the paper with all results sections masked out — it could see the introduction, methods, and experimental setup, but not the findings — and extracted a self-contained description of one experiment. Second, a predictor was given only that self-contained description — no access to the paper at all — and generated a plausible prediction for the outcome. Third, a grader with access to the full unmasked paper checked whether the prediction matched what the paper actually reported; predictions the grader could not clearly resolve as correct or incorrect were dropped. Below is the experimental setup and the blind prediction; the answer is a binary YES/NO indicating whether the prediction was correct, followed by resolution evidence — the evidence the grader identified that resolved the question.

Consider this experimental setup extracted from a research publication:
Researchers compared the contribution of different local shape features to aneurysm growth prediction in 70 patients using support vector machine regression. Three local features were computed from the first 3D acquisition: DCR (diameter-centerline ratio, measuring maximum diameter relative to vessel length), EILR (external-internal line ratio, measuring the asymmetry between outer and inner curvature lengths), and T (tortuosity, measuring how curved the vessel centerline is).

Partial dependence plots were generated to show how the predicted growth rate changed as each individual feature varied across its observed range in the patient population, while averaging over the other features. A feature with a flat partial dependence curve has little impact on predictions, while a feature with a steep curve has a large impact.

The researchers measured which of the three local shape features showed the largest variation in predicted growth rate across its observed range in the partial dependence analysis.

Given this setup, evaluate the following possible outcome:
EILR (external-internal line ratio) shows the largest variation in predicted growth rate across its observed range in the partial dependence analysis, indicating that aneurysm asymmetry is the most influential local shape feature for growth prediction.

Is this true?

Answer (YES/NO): NO